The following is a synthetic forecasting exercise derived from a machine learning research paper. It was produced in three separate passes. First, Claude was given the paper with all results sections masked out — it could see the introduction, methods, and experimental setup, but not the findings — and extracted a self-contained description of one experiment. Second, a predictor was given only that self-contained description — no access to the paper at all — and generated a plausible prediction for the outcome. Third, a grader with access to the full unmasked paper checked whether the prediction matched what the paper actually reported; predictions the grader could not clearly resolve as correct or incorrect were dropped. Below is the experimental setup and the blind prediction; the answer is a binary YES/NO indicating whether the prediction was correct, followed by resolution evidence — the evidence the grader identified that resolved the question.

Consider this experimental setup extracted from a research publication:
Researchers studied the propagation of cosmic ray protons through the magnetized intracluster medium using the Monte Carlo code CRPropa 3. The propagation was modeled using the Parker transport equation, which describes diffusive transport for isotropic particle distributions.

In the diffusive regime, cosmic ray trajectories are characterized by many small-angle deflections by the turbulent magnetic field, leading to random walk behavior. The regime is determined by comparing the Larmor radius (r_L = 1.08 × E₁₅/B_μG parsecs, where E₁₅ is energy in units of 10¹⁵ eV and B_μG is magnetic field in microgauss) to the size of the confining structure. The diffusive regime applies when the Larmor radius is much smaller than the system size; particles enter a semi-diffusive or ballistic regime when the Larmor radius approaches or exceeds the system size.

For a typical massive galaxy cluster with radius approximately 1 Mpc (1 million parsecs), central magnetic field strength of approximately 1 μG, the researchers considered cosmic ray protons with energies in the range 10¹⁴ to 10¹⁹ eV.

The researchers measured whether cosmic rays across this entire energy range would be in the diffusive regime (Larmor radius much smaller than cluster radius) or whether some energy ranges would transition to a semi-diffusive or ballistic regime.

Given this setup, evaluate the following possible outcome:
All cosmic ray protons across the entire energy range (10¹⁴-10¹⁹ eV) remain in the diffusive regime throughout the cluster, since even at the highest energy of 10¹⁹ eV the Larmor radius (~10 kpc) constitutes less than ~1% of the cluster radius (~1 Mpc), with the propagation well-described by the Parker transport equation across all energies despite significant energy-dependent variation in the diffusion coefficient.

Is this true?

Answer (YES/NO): YES